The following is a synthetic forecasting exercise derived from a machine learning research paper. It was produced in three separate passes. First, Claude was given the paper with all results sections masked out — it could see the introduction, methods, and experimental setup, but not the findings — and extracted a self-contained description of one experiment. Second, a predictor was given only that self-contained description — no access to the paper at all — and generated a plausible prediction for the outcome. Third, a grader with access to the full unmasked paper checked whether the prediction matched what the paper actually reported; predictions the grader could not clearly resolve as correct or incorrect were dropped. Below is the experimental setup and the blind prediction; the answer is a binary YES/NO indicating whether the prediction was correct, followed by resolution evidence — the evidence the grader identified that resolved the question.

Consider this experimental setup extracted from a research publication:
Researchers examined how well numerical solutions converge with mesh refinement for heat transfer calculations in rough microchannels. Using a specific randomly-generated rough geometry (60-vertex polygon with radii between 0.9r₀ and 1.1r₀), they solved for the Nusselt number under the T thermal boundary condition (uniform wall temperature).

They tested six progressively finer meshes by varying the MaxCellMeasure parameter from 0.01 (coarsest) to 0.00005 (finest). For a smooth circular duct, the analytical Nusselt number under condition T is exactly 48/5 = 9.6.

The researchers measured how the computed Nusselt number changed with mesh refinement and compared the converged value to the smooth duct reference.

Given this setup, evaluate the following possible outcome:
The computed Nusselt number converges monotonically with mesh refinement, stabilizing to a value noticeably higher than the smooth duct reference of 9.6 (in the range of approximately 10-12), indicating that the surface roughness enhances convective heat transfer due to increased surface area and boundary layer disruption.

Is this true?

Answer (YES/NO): NO